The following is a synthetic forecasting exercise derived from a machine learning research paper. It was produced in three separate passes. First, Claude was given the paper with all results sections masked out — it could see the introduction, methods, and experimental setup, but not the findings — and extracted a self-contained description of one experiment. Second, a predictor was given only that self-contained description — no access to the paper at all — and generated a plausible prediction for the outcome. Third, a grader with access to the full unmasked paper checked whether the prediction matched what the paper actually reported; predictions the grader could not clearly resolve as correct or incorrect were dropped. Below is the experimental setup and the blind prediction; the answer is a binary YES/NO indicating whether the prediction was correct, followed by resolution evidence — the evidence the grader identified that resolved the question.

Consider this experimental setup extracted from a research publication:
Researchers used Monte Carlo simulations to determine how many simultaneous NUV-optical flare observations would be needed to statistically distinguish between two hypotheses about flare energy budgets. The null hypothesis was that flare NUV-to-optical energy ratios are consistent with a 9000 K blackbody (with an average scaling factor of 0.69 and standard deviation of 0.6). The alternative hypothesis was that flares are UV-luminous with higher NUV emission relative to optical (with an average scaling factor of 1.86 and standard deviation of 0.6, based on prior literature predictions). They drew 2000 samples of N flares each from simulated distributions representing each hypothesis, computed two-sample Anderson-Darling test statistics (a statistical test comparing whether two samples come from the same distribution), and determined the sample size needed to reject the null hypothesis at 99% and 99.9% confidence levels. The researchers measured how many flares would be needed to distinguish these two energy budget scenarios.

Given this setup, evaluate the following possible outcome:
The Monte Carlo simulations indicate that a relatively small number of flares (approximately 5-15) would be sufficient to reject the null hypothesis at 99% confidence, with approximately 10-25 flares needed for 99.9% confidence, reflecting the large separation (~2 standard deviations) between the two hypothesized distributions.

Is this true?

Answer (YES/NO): NO